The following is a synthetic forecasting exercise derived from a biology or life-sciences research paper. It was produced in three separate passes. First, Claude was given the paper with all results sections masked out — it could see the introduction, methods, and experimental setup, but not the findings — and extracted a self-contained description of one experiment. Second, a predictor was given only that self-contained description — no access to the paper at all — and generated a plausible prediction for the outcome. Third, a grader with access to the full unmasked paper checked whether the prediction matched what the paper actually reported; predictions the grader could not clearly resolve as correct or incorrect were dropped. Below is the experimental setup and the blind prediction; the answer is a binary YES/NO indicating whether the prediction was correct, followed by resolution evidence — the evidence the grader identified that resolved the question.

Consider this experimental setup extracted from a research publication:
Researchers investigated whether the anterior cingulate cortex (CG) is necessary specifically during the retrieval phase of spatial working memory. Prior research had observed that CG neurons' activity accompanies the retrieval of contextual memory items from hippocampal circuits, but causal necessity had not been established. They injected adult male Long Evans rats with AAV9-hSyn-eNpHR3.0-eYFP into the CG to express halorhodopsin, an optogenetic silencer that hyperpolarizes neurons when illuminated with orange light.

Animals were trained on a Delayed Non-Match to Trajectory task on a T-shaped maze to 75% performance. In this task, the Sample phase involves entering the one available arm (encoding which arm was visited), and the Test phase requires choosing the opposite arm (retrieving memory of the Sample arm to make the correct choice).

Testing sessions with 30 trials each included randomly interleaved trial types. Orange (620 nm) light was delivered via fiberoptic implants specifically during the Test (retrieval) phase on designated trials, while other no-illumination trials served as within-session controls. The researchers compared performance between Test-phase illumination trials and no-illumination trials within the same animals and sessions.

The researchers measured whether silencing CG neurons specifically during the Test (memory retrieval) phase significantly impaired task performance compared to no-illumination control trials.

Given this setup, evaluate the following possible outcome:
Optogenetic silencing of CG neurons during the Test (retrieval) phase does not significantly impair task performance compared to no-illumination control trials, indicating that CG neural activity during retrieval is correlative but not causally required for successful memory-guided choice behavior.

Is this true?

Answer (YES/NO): NO